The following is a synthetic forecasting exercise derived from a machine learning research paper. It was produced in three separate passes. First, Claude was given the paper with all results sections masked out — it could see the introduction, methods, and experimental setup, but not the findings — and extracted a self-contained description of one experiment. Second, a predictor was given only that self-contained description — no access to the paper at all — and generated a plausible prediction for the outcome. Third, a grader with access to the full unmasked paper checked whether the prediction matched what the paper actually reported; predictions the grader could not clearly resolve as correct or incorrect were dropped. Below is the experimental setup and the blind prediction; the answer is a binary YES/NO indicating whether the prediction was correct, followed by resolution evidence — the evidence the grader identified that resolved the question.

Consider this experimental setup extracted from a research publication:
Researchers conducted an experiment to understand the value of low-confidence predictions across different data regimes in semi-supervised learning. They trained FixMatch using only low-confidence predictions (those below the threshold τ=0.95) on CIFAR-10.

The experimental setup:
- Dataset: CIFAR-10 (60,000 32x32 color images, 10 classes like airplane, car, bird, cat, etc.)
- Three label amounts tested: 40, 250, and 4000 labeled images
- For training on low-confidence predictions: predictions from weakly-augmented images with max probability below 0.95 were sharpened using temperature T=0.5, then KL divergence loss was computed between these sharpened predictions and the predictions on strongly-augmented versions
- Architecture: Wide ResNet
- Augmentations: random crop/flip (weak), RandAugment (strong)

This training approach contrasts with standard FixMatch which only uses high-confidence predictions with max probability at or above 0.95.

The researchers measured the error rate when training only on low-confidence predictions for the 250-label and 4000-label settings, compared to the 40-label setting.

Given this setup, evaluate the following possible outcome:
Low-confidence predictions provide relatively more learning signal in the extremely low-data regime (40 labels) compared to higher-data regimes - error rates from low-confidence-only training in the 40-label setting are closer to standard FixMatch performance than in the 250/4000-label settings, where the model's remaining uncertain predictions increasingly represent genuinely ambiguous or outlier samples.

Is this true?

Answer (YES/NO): NO